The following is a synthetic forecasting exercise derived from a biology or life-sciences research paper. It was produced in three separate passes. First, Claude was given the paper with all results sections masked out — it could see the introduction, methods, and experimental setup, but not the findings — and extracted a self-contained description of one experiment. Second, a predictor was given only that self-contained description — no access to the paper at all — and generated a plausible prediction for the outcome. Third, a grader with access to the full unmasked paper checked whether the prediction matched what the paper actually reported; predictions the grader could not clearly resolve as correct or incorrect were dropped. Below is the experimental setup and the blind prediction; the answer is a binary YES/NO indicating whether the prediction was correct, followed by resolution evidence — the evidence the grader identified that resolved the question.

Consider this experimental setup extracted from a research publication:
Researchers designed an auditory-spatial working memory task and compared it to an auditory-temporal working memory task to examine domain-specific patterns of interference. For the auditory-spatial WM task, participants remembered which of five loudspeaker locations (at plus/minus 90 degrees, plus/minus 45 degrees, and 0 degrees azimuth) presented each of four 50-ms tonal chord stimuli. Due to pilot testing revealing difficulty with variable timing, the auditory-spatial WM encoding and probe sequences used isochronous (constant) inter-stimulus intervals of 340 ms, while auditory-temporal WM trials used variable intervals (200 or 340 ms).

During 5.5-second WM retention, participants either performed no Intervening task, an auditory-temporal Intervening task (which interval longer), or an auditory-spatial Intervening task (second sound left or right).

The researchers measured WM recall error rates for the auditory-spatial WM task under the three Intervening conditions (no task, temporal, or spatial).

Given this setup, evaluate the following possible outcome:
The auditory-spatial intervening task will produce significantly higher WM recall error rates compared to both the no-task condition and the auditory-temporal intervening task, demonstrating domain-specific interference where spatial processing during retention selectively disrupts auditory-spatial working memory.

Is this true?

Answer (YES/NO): NO